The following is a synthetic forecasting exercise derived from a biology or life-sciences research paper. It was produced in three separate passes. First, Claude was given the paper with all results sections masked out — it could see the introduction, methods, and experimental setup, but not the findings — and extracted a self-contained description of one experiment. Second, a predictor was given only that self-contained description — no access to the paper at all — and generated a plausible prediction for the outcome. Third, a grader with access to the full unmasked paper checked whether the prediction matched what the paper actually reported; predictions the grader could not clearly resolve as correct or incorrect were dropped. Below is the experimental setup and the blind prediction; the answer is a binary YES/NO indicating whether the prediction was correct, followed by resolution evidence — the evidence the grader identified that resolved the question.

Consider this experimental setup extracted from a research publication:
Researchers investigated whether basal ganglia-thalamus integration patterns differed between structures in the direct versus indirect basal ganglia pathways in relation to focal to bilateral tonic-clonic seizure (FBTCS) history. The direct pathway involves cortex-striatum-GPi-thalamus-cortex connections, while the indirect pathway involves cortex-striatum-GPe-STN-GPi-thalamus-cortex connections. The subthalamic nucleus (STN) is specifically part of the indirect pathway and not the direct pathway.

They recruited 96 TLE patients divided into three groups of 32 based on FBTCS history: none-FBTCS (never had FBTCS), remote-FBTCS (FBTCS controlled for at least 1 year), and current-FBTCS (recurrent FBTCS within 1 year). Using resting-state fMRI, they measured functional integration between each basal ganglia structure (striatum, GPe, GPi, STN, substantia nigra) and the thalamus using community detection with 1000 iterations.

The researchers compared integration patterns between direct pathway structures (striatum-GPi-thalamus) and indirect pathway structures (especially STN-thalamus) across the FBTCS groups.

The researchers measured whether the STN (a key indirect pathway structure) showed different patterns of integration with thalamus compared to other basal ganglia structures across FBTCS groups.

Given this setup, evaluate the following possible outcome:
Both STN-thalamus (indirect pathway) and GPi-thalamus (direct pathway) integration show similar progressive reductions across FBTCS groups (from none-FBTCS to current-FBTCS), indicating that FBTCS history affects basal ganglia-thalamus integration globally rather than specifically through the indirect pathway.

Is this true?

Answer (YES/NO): NO